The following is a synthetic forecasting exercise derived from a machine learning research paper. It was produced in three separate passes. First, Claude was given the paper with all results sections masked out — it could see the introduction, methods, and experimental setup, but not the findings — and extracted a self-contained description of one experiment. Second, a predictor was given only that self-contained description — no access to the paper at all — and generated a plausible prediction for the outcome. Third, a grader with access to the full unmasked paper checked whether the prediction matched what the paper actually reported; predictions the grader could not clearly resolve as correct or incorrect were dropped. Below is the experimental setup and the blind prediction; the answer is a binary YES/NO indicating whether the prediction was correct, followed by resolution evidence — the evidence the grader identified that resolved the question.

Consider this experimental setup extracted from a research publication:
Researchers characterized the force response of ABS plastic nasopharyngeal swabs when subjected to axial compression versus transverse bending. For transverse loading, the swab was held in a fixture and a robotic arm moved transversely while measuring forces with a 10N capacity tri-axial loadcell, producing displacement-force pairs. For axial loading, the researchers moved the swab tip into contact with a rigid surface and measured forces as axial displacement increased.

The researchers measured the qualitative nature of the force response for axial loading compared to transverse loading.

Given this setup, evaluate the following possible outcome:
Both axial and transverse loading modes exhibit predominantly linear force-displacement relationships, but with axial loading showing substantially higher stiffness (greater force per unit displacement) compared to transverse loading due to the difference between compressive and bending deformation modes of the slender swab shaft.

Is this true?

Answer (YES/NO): NO